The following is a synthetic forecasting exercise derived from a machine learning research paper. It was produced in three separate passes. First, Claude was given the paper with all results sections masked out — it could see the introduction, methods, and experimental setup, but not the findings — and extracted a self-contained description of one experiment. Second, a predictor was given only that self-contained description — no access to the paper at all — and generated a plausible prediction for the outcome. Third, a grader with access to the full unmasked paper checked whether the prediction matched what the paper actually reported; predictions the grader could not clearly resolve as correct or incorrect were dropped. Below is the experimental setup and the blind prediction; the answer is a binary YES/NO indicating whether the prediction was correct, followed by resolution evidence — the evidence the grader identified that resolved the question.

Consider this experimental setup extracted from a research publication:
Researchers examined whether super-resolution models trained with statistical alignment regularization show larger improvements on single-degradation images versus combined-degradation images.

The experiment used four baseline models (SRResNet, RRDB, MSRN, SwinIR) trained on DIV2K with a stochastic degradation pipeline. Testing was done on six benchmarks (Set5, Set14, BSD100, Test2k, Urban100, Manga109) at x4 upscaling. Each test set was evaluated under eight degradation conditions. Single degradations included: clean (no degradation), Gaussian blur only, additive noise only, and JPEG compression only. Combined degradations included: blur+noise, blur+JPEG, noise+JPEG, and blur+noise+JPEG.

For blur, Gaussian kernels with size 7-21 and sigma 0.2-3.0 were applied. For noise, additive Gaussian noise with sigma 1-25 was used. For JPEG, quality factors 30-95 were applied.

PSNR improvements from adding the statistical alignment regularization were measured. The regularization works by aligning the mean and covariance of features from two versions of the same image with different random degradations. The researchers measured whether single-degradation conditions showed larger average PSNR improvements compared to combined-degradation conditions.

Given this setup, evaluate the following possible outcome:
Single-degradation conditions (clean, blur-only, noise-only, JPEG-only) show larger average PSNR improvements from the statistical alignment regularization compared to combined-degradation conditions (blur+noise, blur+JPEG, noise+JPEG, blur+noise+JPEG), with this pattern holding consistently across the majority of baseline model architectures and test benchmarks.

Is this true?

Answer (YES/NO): YES